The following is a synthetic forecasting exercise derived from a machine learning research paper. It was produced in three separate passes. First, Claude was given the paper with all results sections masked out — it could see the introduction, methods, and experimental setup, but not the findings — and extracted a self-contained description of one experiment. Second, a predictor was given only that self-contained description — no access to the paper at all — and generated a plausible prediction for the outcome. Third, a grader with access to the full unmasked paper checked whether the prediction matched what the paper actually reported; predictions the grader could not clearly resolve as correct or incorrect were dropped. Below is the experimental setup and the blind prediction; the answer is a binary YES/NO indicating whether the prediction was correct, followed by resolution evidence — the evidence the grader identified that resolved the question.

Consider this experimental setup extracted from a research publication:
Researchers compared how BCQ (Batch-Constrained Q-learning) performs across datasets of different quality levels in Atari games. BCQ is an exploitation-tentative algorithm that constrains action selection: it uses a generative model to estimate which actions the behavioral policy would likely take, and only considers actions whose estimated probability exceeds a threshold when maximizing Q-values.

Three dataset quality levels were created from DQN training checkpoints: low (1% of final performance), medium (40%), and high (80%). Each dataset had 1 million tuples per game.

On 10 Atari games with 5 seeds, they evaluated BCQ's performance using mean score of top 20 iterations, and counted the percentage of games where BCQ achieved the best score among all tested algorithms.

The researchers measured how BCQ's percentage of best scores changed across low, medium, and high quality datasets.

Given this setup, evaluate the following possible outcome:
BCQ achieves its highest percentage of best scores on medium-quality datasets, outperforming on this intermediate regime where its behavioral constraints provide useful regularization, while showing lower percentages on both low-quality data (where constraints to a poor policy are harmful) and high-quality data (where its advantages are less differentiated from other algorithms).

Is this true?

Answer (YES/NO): NO